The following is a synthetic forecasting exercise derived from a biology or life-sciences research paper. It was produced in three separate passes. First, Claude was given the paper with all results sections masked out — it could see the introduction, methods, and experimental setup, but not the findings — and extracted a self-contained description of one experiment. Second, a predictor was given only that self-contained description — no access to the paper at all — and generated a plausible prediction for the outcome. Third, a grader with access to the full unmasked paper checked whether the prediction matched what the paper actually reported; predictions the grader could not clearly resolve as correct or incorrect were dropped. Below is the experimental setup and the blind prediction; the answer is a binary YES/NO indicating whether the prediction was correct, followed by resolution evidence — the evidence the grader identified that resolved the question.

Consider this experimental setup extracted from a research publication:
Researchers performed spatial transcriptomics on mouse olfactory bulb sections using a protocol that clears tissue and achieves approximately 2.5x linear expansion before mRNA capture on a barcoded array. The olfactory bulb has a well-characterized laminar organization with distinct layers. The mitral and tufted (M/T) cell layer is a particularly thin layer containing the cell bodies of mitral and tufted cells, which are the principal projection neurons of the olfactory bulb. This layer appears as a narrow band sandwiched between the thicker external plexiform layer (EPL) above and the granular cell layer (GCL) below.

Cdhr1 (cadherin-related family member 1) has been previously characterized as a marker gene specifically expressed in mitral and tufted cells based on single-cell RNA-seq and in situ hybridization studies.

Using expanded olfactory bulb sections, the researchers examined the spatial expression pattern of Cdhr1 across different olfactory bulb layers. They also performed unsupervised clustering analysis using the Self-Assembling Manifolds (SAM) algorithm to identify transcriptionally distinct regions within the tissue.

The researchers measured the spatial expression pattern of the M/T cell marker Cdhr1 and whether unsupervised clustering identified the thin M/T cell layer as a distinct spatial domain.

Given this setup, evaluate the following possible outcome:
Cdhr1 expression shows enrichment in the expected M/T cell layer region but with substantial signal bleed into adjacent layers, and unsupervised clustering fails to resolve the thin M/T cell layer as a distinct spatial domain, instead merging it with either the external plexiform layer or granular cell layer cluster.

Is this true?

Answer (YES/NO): NO